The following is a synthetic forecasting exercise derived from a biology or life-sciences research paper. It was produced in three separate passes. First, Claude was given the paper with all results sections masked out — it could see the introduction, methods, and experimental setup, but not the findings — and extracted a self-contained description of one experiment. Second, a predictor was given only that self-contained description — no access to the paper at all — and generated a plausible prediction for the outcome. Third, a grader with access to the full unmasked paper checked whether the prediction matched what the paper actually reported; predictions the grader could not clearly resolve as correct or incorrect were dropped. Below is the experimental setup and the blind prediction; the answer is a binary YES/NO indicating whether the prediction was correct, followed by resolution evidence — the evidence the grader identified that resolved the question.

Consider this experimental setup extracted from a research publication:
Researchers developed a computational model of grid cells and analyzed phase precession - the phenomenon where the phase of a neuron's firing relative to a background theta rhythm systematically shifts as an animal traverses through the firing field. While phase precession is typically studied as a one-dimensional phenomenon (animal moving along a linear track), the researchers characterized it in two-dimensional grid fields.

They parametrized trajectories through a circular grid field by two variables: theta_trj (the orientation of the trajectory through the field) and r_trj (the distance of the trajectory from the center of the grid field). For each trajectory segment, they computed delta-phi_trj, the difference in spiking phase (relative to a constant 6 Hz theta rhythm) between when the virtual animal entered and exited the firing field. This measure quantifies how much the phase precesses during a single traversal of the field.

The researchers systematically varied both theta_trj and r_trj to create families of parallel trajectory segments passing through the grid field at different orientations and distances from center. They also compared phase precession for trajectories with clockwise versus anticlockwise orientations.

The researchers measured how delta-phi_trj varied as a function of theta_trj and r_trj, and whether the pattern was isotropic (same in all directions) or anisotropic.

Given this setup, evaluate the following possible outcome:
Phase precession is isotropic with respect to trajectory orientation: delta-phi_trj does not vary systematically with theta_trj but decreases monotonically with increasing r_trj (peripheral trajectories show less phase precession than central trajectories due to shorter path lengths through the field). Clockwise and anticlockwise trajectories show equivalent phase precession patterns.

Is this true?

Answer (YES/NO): NO